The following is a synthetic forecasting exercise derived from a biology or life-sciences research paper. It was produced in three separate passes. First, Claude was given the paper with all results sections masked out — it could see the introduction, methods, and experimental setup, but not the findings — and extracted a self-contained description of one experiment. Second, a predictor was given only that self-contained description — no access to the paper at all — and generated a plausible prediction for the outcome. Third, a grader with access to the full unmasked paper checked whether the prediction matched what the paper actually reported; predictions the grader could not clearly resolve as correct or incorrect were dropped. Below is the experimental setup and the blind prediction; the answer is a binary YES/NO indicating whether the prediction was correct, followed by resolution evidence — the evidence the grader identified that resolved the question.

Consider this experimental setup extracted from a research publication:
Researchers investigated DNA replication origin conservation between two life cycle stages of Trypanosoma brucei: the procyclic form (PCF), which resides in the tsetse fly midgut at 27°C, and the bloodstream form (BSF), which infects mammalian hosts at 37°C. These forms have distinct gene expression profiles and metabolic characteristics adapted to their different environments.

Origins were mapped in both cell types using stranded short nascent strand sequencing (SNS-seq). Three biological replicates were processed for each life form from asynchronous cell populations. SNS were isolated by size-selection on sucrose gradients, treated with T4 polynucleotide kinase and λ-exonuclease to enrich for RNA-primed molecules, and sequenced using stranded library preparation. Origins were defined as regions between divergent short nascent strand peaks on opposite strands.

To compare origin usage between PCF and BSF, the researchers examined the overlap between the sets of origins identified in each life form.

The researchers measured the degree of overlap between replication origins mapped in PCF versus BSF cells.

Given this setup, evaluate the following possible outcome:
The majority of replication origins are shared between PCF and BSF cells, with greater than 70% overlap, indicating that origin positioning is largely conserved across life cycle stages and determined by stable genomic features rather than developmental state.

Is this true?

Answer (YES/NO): NO